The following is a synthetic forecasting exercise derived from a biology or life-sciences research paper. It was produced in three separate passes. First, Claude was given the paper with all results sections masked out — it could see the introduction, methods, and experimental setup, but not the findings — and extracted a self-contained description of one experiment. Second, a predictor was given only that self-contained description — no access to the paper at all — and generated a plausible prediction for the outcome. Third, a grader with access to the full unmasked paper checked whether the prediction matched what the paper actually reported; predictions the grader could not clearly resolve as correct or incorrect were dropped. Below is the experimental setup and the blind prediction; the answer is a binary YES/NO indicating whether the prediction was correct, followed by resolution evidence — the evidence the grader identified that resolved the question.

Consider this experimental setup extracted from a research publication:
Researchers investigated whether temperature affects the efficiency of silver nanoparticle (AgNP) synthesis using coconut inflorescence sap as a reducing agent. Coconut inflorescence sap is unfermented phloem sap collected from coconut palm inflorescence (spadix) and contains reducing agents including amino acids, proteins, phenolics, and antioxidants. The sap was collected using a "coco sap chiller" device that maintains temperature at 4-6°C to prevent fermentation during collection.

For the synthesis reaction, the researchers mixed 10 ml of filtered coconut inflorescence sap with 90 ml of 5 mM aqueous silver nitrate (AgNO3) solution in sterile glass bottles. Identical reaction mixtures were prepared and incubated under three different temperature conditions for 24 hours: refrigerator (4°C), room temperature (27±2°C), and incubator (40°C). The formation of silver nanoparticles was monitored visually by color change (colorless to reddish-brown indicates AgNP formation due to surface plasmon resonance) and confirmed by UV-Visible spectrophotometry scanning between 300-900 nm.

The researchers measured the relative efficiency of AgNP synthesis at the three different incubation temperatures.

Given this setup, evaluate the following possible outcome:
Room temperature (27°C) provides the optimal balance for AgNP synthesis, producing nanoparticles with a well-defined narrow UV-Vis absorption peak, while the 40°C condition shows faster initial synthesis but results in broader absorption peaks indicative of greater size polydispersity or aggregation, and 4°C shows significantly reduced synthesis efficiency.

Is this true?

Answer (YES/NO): NO